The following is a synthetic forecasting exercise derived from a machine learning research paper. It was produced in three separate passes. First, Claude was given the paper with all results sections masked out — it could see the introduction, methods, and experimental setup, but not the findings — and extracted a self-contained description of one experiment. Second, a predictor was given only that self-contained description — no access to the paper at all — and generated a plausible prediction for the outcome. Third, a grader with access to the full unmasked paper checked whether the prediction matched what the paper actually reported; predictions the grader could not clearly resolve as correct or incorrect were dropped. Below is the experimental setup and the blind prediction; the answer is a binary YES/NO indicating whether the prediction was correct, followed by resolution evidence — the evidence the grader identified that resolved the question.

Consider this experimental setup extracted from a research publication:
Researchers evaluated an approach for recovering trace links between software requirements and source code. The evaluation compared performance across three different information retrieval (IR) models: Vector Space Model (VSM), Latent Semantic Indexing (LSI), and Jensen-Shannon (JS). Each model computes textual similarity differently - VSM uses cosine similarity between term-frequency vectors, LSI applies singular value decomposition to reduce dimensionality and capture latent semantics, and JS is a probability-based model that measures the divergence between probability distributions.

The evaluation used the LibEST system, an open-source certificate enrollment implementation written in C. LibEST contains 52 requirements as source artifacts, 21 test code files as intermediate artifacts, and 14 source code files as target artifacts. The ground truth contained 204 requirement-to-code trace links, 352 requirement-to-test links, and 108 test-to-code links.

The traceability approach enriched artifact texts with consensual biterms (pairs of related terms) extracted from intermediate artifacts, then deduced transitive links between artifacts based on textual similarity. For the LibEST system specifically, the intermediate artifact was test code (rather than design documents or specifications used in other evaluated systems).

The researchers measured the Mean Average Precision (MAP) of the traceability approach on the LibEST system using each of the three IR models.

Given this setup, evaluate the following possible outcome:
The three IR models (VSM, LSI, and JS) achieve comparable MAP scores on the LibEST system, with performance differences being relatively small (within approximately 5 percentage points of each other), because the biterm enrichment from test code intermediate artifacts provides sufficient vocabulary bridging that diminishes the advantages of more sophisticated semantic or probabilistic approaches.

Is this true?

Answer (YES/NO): NO